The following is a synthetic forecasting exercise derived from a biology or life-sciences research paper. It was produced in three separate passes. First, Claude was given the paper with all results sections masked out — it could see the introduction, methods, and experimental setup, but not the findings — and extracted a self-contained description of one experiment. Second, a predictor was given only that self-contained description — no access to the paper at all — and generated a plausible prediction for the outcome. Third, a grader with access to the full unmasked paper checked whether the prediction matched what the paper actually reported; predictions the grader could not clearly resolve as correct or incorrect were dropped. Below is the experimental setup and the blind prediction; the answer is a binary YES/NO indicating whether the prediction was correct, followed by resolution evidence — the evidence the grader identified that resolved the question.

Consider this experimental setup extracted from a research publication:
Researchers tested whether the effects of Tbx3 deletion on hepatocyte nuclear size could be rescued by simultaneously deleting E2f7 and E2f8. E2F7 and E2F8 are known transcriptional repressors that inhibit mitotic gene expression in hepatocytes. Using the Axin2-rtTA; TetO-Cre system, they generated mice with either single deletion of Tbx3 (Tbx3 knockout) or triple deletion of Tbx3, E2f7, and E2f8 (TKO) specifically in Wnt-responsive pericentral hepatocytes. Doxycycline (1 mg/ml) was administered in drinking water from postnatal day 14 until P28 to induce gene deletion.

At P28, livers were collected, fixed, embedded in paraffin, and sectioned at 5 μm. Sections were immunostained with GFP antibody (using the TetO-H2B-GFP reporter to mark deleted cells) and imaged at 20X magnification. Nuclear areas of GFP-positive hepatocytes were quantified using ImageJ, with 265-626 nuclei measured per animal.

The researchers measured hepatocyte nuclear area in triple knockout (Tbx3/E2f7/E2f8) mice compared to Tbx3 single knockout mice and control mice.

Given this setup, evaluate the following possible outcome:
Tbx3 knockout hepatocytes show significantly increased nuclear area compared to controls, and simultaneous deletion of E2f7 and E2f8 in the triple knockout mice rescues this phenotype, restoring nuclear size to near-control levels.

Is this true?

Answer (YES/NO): YES